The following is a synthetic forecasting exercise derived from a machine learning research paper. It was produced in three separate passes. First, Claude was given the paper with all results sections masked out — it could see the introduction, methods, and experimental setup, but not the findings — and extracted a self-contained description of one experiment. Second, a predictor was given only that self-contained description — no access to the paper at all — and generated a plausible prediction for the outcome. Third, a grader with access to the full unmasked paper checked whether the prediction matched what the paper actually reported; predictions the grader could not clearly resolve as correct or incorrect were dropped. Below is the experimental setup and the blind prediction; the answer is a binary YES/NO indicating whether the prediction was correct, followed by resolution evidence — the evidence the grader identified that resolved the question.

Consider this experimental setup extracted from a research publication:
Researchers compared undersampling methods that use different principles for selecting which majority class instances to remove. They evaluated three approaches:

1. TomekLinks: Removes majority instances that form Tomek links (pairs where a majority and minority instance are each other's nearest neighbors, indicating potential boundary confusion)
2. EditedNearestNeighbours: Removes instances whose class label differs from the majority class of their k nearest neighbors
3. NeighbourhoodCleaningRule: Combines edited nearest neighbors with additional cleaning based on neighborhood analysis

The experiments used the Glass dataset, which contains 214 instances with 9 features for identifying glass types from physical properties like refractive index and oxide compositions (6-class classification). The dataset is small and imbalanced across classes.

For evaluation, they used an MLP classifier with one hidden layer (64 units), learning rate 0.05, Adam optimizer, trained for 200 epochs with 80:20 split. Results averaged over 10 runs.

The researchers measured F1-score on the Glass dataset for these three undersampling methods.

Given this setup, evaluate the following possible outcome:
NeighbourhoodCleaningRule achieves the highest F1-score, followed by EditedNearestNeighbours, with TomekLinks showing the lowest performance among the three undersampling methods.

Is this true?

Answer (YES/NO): NO